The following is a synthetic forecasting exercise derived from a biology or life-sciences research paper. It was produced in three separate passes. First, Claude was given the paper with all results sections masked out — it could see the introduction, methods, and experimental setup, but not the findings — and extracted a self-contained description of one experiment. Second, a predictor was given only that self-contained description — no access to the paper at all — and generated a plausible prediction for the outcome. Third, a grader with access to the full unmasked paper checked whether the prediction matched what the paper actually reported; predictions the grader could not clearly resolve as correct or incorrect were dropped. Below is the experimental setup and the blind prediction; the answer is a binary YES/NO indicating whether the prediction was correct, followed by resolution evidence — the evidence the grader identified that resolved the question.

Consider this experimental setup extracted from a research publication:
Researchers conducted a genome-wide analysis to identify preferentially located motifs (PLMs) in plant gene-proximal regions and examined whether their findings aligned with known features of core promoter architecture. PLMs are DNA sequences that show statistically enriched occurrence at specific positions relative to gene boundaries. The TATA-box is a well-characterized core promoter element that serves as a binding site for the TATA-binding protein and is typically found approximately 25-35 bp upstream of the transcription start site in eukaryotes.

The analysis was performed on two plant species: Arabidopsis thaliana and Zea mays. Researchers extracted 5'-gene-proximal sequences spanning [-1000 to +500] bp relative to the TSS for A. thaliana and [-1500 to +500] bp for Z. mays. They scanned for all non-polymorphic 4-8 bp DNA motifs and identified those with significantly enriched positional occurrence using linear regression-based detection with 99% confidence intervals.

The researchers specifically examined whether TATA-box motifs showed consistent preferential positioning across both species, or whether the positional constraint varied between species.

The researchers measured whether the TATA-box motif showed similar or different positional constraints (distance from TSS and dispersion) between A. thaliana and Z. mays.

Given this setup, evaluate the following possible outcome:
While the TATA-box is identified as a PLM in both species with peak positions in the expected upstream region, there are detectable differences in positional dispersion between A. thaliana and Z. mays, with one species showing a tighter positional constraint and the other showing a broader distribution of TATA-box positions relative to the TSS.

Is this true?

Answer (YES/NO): YES